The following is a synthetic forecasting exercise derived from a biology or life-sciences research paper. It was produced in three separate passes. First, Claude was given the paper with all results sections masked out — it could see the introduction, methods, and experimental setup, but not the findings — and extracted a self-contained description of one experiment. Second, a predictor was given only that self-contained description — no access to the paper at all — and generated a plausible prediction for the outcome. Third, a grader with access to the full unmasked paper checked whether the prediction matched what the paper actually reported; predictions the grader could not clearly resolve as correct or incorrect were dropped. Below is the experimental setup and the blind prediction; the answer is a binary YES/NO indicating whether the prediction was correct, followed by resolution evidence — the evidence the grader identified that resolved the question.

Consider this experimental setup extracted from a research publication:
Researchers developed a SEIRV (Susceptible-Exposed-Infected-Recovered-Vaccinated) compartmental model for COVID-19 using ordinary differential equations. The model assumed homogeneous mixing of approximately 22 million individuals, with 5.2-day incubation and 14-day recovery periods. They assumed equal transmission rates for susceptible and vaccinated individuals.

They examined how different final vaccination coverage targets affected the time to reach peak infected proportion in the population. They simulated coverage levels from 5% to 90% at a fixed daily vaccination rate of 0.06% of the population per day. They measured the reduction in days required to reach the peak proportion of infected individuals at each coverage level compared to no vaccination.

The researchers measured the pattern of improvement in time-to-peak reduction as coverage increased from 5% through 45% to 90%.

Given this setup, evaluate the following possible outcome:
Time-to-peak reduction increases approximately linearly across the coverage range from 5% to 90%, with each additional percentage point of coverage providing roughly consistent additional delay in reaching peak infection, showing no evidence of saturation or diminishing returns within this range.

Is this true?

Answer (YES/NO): NO